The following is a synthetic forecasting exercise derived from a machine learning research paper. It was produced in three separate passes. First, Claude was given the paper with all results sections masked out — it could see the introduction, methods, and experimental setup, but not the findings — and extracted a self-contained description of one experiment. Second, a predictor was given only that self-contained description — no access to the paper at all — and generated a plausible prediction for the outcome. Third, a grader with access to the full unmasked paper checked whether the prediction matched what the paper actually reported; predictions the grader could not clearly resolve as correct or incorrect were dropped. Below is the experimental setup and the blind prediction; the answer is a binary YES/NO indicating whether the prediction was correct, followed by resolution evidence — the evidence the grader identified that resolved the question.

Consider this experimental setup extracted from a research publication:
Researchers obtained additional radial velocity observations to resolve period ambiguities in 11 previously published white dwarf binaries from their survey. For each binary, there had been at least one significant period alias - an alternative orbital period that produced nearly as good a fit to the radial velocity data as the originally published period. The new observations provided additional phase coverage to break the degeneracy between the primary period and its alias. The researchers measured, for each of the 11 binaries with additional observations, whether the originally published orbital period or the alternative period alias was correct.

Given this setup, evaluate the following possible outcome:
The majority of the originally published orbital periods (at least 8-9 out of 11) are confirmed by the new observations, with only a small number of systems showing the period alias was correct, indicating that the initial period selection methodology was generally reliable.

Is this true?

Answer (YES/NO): NO